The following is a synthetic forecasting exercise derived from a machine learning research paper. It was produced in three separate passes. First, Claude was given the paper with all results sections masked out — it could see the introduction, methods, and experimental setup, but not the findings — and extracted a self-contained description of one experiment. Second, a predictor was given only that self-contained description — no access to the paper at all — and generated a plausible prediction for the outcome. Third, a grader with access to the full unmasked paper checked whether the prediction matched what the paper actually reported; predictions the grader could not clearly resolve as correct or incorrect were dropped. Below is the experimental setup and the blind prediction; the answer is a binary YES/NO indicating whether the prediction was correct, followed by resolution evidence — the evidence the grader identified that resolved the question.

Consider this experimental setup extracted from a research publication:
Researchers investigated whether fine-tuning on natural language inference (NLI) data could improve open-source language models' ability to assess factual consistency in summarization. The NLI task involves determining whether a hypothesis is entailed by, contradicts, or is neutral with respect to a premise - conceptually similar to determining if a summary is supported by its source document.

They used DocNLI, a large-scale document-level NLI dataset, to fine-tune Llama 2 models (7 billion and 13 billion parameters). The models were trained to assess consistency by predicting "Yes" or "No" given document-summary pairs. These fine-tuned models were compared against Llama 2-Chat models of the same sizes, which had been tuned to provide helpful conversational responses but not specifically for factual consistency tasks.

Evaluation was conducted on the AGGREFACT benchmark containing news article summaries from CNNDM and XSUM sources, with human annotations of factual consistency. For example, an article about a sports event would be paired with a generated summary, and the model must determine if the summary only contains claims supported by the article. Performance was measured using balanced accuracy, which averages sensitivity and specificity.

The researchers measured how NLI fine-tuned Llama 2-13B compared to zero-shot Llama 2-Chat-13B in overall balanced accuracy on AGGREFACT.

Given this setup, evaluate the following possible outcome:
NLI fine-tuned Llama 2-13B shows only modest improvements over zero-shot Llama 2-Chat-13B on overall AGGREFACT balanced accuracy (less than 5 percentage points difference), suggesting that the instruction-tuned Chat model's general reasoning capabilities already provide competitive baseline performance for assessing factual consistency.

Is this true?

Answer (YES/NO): NO